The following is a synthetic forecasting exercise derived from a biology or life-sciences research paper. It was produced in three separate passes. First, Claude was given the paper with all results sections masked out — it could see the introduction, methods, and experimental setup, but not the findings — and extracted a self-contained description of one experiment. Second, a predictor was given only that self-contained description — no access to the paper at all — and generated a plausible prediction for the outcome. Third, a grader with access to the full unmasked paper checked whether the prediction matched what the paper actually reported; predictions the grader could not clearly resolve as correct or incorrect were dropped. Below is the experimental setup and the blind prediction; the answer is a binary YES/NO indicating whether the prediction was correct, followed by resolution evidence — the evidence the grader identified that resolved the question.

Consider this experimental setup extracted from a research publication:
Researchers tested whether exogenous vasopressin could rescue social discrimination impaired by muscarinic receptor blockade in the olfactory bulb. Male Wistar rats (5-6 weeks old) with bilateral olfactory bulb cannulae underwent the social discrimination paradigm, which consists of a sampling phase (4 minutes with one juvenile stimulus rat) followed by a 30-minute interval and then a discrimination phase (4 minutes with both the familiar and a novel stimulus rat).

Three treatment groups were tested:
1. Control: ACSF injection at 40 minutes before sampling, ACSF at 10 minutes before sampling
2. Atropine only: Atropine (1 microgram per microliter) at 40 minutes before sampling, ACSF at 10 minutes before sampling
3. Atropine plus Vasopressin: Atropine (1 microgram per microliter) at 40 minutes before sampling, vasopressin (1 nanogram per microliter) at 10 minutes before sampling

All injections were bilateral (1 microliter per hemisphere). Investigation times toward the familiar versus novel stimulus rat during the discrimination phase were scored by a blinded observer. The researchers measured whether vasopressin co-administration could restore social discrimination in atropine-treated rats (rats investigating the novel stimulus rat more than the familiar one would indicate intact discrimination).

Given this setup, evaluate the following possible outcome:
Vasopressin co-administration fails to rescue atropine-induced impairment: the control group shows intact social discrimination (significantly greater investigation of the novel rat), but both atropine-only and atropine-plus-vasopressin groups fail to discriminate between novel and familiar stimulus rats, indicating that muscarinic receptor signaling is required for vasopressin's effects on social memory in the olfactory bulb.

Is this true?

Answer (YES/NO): NO